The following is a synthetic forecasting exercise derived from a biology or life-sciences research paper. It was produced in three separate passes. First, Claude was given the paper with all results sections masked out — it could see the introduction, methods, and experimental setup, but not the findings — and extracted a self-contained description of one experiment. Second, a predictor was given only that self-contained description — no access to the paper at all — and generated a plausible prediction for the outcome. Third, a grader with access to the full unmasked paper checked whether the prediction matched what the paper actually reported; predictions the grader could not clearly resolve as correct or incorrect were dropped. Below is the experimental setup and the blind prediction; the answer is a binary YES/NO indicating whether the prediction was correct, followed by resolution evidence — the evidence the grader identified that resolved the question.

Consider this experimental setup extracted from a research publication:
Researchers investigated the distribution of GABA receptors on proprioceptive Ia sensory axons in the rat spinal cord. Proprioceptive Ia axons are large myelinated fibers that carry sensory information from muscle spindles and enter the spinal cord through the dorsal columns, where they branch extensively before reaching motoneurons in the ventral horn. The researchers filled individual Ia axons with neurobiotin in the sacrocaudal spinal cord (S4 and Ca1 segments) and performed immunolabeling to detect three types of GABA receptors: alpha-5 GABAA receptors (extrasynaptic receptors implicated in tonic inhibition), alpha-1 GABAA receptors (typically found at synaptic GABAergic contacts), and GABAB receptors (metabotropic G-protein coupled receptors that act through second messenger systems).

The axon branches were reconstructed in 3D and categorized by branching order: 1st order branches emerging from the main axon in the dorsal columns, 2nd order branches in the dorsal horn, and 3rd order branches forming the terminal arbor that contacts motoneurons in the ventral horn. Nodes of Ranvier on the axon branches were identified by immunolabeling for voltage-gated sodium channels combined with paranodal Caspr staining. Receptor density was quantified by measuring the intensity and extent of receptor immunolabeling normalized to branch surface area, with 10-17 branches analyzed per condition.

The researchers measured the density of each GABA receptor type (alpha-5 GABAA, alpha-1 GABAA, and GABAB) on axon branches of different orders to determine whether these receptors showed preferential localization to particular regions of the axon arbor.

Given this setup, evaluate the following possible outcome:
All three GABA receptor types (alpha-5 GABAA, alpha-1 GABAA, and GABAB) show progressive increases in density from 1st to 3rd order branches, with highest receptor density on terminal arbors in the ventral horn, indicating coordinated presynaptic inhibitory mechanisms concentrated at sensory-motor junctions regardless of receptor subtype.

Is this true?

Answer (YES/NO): NO